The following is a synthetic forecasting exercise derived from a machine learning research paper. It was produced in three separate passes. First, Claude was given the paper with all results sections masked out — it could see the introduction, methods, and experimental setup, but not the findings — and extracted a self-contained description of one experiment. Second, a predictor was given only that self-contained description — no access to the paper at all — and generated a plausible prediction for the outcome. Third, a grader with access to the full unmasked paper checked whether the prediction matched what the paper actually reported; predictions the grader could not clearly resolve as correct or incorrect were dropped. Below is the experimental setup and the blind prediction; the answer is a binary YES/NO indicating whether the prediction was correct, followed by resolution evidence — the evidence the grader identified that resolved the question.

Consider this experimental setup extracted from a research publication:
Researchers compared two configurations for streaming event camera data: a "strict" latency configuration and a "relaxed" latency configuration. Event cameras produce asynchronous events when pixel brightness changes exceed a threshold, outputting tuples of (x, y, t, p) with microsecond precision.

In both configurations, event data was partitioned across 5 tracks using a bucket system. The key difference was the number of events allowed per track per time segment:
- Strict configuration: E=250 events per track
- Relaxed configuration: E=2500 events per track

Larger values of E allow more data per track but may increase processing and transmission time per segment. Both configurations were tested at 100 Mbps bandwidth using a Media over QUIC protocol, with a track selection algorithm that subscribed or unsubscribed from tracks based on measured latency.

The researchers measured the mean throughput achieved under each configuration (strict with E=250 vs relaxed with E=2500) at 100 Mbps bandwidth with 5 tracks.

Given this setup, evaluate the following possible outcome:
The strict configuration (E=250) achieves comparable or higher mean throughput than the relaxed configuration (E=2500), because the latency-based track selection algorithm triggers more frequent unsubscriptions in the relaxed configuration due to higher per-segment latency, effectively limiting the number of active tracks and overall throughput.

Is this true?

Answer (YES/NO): NO